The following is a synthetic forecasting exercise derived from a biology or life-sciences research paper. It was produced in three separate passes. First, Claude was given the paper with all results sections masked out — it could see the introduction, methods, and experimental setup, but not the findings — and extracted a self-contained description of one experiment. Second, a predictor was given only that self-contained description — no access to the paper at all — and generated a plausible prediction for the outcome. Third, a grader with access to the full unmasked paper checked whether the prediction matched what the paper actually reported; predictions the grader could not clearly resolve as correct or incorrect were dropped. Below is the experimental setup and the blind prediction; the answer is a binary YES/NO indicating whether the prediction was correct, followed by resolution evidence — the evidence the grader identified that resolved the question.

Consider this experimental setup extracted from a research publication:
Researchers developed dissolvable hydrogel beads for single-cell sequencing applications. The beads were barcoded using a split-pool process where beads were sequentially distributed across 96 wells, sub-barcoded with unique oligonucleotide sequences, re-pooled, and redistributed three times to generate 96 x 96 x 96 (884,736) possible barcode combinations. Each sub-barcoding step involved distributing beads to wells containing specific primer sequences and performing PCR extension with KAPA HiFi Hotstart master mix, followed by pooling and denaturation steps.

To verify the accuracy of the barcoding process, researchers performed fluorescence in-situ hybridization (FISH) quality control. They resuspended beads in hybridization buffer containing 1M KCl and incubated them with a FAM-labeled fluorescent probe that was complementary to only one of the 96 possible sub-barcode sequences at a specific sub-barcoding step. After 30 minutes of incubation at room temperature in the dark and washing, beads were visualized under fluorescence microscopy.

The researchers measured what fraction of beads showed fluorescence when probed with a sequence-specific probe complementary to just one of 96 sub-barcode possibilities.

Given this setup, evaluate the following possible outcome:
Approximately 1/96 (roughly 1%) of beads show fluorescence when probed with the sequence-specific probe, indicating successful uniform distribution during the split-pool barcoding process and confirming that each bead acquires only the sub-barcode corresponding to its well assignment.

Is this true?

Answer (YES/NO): YES